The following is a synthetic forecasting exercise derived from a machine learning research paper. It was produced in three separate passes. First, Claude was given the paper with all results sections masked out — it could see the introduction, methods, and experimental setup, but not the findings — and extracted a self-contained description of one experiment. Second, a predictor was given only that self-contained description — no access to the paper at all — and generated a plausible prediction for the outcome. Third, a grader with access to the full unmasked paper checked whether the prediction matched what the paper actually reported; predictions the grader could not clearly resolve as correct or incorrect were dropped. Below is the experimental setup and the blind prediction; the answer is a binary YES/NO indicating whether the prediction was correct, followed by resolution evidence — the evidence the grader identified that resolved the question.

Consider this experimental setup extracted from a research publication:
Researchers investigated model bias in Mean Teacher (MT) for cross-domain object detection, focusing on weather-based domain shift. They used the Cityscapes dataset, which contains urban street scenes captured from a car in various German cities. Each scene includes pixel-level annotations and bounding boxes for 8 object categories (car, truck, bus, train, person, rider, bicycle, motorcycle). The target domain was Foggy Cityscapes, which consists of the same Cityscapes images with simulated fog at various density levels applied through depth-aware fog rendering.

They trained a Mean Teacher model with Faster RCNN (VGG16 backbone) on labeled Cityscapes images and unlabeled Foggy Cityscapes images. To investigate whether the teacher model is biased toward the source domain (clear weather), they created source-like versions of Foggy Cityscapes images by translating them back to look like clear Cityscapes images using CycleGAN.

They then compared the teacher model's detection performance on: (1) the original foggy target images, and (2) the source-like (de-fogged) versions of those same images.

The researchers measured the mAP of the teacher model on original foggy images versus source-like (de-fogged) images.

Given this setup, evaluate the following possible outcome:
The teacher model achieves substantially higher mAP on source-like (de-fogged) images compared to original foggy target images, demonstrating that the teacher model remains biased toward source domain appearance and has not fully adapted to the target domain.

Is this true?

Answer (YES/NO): YES